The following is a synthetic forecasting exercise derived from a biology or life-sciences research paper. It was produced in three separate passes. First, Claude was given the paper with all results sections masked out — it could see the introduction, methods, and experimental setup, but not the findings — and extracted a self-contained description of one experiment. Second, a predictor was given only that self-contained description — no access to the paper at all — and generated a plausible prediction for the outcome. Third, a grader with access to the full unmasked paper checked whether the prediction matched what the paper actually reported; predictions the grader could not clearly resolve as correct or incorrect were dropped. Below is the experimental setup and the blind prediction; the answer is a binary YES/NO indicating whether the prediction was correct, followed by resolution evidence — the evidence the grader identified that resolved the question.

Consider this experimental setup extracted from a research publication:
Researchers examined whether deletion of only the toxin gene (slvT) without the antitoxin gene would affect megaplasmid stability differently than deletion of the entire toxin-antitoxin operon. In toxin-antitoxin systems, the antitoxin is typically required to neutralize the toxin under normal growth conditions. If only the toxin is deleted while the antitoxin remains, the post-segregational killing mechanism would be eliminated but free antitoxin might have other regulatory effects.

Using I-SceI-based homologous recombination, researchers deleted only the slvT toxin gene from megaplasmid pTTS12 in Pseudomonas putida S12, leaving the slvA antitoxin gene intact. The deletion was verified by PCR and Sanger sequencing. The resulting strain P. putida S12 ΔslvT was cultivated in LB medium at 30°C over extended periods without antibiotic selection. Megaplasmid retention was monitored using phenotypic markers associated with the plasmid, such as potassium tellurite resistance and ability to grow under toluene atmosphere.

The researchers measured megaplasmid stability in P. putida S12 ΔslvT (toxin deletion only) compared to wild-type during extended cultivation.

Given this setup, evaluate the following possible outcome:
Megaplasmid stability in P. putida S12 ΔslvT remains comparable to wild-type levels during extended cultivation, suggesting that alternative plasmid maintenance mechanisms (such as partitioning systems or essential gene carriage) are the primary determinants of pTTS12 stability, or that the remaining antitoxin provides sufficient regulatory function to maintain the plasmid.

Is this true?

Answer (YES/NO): YES